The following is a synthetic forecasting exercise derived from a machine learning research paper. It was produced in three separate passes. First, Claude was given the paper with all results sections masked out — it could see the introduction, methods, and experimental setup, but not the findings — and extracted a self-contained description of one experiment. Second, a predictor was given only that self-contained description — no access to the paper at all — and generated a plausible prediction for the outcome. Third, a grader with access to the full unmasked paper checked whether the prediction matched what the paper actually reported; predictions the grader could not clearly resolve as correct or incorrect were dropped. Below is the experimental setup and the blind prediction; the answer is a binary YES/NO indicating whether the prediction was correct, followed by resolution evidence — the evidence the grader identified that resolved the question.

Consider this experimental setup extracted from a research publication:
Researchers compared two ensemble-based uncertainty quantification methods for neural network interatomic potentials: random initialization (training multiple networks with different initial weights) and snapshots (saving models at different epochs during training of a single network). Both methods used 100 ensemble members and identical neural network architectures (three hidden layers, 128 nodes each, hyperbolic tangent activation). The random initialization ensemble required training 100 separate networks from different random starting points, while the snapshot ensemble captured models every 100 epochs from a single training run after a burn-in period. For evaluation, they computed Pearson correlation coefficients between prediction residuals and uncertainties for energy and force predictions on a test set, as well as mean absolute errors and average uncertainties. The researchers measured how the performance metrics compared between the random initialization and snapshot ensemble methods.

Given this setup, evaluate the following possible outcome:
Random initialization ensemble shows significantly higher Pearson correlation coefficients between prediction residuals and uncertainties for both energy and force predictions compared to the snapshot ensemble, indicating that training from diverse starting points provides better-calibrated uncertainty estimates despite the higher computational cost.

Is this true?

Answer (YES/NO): NO